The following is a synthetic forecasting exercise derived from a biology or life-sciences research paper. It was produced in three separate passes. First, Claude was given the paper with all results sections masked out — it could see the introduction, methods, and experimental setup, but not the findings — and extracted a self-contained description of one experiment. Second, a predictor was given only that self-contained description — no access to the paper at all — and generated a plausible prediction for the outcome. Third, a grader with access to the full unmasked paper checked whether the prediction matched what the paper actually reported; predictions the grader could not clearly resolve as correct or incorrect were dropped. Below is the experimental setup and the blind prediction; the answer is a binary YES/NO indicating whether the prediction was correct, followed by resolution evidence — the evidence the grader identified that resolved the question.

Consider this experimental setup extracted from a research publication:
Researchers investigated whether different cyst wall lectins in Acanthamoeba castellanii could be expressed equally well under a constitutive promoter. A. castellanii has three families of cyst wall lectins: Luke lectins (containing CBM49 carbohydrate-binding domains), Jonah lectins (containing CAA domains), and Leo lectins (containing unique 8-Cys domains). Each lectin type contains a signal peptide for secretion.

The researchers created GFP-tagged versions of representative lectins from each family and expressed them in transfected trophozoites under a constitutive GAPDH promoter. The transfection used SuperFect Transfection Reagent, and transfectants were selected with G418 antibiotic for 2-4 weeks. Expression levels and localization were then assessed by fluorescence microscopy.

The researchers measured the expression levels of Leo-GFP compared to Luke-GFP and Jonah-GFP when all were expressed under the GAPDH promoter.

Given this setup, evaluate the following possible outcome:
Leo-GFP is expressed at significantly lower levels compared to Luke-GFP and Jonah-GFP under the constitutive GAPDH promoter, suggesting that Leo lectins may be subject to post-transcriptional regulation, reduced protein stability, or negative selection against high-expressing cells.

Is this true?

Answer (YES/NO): YES